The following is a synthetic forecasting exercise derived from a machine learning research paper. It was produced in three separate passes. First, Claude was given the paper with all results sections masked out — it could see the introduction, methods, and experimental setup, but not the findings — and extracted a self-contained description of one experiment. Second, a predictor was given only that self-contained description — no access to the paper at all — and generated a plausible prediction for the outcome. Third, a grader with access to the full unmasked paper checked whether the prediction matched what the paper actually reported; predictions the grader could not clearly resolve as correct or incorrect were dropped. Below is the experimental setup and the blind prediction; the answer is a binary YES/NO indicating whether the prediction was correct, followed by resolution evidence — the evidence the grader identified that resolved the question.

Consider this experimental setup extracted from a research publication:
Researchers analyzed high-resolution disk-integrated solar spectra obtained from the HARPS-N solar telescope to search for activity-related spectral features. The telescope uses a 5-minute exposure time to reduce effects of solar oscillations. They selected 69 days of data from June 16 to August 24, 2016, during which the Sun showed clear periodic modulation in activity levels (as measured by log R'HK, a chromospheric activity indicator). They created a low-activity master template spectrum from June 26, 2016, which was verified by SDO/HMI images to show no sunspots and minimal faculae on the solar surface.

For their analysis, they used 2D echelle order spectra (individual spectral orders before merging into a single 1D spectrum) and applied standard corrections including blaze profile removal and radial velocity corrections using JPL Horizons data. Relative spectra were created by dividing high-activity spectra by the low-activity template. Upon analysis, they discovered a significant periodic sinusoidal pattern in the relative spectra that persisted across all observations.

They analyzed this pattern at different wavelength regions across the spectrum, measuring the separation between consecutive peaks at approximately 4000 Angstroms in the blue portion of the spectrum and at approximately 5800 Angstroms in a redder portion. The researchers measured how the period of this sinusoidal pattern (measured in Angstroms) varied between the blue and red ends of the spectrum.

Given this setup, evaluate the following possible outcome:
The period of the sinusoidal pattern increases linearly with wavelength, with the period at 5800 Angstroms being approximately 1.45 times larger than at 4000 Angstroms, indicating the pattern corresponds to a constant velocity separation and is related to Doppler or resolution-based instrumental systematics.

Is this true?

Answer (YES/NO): NO